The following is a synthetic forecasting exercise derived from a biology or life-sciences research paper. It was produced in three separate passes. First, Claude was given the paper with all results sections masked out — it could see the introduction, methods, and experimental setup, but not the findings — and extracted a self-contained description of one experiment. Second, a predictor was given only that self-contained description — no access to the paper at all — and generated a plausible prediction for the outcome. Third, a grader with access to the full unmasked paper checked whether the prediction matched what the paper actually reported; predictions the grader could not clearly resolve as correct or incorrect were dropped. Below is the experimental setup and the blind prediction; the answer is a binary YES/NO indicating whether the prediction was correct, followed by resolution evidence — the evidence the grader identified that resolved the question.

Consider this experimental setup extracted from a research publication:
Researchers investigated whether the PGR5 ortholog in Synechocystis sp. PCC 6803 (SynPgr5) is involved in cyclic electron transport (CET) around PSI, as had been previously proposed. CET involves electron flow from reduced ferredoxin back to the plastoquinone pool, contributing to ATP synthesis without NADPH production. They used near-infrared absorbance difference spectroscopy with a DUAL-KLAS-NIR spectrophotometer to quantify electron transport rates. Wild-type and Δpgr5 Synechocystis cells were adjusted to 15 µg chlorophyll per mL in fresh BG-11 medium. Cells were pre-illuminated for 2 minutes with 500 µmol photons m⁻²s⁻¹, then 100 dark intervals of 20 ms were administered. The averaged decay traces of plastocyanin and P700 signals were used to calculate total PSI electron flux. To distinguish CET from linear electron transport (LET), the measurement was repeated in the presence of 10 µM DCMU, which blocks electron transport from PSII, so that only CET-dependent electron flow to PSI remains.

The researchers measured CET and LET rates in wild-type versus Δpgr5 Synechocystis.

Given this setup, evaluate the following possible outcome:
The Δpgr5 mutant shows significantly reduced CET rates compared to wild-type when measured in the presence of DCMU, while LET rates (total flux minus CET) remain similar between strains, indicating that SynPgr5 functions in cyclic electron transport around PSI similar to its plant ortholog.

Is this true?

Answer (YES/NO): NO